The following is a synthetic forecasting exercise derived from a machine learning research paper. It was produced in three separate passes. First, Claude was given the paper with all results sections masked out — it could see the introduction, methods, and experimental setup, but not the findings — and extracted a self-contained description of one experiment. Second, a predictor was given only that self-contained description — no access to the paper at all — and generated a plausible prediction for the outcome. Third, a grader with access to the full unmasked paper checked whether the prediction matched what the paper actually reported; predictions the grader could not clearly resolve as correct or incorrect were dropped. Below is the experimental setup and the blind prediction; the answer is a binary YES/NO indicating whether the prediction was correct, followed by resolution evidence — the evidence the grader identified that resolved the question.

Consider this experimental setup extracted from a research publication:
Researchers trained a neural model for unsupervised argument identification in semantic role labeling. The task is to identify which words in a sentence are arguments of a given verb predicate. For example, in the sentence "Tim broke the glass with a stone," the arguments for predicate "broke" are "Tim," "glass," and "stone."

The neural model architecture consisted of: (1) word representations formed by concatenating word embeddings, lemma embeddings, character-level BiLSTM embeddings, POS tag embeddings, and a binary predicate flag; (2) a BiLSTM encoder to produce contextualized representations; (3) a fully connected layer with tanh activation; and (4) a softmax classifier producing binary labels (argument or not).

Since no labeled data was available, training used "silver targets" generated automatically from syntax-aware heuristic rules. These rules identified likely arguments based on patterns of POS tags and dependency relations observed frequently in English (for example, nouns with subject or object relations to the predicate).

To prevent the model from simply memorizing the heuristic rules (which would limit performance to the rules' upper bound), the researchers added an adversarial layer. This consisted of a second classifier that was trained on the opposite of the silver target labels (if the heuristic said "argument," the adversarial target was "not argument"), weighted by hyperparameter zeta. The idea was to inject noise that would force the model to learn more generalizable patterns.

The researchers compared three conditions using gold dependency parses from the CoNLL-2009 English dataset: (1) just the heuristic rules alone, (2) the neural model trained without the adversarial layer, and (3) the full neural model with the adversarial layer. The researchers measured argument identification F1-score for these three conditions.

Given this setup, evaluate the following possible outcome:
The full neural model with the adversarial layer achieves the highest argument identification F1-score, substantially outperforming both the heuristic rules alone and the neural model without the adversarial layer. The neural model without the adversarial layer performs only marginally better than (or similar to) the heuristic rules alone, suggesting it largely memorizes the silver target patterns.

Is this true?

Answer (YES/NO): NO